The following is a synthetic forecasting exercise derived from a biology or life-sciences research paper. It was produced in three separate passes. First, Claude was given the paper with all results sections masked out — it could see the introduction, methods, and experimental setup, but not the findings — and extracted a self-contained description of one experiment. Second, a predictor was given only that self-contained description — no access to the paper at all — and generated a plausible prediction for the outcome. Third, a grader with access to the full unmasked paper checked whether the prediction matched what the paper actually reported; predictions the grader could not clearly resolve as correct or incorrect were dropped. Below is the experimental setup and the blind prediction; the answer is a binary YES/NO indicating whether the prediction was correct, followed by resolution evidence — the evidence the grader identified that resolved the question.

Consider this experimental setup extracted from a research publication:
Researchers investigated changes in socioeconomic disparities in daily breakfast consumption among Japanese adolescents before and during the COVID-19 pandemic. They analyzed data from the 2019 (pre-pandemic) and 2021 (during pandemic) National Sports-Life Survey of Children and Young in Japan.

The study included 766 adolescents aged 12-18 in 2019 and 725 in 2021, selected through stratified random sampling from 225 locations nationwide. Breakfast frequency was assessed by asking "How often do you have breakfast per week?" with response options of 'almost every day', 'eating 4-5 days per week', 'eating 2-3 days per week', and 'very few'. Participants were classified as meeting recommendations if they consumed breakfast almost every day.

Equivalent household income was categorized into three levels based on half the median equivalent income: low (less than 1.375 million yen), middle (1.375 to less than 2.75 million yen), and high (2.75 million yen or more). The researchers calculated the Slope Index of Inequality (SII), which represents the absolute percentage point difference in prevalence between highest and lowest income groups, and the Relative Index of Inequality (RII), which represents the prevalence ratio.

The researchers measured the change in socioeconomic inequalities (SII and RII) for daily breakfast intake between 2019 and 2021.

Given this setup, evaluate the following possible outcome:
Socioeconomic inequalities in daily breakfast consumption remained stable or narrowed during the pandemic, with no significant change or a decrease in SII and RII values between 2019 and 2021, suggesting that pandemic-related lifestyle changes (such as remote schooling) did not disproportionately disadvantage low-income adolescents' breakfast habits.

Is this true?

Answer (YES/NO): YES